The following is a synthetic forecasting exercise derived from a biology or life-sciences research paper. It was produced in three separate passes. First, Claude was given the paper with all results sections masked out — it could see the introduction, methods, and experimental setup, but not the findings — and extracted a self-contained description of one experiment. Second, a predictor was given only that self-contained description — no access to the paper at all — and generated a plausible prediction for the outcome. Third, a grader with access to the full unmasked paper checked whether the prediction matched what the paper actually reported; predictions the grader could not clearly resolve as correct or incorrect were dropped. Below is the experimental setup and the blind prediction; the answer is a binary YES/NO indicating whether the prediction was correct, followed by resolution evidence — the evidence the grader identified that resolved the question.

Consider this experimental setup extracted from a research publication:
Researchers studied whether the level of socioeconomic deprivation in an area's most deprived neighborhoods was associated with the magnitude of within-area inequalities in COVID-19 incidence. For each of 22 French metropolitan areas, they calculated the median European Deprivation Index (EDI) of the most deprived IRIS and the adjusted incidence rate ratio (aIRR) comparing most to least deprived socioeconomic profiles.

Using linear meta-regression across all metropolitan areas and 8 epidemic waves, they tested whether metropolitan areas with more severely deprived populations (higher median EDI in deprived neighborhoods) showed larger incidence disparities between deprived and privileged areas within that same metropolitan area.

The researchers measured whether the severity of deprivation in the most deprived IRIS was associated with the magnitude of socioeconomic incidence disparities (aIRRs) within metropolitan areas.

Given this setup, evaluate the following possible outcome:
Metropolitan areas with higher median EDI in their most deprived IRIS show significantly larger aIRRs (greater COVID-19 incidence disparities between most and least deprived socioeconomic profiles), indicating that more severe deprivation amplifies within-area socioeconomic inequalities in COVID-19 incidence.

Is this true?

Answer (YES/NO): NO